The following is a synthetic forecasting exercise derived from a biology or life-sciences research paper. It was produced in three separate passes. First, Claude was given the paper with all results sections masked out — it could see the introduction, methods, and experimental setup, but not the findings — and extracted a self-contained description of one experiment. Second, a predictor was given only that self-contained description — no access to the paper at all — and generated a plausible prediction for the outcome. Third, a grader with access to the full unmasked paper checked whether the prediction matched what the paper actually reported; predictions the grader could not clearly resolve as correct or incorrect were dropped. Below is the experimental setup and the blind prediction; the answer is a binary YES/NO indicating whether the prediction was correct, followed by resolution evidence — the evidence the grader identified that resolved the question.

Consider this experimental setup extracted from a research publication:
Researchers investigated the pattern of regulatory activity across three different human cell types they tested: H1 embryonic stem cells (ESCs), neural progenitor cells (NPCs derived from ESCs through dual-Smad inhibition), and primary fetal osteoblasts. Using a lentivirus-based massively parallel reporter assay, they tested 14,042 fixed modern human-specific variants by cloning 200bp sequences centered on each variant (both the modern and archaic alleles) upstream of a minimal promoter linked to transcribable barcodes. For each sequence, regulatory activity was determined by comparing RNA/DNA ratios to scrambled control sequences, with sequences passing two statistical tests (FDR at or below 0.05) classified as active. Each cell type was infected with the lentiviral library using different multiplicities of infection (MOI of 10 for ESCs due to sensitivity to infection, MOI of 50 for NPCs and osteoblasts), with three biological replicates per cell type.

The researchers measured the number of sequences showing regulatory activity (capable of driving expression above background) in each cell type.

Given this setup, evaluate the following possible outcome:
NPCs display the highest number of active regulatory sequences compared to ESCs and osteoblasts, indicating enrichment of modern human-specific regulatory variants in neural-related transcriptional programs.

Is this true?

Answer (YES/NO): NO